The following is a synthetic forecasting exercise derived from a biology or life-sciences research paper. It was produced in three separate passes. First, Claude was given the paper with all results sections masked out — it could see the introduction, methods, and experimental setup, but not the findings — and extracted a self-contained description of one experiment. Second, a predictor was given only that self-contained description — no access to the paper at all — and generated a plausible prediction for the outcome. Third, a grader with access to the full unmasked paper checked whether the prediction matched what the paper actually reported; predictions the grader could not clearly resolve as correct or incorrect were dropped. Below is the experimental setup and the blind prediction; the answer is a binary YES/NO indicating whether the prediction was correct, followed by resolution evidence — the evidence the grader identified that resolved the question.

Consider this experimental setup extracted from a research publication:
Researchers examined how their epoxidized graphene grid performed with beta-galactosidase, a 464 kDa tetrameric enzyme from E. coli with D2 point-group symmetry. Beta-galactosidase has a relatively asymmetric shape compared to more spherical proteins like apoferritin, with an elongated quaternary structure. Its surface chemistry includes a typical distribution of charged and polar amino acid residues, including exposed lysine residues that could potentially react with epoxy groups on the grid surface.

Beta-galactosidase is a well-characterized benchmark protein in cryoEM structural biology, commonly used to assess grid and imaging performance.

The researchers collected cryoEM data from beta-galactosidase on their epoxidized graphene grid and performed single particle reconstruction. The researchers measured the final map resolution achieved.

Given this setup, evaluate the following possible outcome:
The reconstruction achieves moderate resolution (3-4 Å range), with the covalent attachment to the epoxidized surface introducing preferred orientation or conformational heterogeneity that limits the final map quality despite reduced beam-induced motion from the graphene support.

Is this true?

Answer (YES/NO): NO